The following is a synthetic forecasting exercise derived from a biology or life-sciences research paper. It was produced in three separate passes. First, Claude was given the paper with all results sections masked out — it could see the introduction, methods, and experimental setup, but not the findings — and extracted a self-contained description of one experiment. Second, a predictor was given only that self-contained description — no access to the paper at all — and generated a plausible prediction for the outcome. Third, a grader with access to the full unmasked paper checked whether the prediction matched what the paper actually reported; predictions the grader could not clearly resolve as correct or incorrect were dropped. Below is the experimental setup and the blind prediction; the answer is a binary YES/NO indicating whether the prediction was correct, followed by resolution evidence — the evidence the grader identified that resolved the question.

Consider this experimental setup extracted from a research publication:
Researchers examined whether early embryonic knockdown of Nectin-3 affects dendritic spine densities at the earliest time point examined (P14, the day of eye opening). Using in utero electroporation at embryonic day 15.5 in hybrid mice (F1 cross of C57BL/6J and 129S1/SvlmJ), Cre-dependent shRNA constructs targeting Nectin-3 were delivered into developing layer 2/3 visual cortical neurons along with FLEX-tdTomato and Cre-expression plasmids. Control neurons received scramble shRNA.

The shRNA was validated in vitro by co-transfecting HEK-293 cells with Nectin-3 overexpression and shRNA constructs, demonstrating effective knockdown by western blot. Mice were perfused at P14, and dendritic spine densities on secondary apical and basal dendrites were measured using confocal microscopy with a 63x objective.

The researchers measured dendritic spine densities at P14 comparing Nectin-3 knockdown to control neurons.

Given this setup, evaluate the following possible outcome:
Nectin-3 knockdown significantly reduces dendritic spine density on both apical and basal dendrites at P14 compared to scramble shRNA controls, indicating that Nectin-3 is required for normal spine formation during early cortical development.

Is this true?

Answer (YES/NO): NO